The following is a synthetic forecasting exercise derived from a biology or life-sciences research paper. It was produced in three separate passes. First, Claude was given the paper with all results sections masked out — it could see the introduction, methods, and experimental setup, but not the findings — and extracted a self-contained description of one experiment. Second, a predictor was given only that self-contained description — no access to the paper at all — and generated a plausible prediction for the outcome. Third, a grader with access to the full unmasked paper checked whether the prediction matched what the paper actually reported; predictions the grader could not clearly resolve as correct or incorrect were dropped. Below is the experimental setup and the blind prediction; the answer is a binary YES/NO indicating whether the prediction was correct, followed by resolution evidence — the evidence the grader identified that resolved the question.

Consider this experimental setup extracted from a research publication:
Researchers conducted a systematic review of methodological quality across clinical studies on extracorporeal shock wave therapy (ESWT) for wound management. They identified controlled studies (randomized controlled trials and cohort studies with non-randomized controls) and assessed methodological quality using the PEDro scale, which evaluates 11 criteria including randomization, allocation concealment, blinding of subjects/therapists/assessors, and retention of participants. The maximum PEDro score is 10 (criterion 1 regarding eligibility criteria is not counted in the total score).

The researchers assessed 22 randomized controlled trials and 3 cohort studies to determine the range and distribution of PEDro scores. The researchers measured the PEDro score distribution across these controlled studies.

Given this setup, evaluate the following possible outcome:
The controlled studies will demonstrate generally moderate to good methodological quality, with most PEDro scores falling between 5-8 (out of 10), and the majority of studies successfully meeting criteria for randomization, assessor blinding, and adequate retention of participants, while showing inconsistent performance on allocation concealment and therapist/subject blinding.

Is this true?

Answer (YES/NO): NO